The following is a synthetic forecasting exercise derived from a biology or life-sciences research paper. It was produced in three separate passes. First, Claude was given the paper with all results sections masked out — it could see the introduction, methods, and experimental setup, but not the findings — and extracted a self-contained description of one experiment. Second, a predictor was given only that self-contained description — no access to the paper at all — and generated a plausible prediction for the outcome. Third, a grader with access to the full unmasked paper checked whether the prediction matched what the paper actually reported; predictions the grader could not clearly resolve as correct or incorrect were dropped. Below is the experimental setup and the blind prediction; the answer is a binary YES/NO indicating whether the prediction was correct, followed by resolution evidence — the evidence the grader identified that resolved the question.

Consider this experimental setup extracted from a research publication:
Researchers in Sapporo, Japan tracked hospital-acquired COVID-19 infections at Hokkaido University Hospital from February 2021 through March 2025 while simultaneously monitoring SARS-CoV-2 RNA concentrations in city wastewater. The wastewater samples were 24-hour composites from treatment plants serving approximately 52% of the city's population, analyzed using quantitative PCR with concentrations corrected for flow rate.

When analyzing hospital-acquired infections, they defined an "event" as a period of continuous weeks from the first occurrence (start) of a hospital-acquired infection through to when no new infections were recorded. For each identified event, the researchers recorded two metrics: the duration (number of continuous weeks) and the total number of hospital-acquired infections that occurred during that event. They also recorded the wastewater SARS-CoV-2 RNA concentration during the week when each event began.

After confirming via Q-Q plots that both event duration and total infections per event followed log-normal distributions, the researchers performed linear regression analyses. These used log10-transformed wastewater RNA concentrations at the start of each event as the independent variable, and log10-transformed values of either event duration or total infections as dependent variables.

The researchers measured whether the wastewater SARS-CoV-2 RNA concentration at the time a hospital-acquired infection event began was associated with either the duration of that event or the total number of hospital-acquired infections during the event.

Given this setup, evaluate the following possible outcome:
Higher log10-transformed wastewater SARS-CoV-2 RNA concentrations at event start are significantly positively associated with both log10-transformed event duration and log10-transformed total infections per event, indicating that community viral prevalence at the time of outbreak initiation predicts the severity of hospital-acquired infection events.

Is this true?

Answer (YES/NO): YES